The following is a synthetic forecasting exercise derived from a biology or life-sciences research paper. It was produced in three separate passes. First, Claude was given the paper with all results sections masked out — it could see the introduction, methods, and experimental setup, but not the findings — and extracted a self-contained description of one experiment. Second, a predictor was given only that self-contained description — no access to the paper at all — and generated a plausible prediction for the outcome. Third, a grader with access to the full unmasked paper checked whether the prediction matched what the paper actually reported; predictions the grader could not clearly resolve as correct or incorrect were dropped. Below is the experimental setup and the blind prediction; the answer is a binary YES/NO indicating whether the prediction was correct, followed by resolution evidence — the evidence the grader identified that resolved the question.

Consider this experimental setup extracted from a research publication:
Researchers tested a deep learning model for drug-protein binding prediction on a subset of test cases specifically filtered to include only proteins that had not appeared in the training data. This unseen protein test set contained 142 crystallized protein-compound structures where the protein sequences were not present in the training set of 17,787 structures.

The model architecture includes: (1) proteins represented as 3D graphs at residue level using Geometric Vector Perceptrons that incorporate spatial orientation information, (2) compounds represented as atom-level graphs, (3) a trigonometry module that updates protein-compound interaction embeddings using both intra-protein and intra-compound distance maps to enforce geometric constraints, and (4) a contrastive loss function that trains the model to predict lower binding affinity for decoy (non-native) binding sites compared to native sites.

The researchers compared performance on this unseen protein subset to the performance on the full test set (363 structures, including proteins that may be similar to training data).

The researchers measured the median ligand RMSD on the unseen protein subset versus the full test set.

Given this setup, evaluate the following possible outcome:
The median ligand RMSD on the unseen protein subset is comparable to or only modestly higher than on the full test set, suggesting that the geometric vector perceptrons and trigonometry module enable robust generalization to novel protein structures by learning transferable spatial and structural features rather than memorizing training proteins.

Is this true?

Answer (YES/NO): YES